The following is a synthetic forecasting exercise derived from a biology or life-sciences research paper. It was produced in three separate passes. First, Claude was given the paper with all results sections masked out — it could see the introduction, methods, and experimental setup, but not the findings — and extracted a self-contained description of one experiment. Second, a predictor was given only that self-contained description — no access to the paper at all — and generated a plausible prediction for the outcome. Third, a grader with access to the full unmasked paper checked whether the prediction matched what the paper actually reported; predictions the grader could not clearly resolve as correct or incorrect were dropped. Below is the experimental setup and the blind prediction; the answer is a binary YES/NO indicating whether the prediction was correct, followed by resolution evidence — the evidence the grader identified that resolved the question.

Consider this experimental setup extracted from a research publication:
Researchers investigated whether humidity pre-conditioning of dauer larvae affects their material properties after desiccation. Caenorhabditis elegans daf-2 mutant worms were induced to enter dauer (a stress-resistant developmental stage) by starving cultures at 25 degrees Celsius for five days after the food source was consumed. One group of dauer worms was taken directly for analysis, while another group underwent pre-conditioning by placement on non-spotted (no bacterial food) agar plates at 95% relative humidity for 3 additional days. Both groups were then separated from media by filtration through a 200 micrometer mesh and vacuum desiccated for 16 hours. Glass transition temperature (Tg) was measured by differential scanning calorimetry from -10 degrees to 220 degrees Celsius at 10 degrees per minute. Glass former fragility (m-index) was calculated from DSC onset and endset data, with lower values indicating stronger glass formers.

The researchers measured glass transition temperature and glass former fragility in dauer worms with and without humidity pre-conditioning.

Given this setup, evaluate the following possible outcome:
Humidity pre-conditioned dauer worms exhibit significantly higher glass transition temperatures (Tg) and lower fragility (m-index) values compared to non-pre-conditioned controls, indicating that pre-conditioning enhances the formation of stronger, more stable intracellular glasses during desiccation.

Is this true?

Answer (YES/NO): YES